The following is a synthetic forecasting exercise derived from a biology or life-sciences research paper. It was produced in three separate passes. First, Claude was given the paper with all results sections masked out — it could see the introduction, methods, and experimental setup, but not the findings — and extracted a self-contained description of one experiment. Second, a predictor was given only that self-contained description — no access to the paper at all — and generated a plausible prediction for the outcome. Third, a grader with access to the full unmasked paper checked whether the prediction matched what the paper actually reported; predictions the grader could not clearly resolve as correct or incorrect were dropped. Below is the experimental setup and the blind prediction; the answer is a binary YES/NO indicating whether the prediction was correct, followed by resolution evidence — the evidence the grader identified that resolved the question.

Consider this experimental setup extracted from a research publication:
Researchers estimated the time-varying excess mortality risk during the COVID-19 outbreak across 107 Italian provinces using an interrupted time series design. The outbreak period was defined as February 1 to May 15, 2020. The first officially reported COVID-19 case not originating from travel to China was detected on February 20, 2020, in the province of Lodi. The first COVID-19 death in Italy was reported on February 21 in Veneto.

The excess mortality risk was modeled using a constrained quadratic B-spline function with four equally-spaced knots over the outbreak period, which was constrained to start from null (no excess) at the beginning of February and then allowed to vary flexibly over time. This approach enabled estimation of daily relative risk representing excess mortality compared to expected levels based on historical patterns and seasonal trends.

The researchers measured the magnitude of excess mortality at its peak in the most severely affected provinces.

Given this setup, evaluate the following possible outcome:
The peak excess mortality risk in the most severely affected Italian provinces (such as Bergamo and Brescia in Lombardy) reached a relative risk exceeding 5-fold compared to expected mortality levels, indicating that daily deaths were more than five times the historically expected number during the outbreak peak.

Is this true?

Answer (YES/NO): YES